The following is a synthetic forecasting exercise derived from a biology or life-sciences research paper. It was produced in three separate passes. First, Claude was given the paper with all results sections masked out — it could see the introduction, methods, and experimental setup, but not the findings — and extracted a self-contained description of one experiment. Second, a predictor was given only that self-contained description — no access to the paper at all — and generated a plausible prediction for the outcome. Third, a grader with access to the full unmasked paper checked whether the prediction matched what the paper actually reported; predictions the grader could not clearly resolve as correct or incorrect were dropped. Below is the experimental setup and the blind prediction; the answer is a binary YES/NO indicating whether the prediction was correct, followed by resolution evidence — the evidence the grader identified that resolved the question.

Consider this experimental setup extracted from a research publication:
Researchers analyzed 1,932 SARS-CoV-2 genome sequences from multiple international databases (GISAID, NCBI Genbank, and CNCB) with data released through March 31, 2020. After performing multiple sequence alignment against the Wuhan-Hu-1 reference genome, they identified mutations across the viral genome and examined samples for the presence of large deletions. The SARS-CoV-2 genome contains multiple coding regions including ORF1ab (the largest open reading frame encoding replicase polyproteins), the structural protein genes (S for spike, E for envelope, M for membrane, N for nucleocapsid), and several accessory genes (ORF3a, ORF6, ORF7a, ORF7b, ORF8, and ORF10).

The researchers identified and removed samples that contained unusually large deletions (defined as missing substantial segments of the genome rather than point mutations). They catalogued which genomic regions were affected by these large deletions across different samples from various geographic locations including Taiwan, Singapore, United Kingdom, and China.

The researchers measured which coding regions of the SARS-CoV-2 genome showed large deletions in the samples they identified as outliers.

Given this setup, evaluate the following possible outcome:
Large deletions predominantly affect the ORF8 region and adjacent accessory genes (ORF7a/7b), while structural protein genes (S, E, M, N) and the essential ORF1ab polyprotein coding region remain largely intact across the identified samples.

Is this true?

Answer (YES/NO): NO